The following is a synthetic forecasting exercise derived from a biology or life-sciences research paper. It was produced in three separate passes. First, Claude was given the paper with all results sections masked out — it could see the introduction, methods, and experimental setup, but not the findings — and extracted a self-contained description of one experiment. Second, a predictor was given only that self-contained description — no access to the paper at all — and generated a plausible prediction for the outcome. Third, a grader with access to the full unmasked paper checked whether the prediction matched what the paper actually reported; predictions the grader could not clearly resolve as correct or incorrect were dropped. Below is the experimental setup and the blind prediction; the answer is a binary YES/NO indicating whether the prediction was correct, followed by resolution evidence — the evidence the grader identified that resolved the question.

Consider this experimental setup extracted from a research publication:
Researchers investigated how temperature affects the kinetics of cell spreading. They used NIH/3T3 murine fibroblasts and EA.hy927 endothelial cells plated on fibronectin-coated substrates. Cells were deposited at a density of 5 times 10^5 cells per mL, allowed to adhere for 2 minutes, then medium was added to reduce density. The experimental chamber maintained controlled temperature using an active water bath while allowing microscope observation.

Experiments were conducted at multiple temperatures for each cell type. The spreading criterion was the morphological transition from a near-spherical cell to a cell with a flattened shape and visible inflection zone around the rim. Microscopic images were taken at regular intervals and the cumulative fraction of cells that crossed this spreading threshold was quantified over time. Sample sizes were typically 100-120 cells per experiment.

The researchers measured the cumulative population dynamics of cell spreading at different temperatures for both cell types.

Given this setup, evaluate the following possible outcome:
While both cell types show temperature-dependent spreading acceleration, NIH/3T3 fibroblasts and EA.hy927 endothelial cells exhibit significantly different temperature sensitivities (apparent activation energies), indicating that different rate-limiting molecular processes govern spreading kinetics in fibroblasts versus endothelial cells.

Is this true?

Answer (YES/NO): NO